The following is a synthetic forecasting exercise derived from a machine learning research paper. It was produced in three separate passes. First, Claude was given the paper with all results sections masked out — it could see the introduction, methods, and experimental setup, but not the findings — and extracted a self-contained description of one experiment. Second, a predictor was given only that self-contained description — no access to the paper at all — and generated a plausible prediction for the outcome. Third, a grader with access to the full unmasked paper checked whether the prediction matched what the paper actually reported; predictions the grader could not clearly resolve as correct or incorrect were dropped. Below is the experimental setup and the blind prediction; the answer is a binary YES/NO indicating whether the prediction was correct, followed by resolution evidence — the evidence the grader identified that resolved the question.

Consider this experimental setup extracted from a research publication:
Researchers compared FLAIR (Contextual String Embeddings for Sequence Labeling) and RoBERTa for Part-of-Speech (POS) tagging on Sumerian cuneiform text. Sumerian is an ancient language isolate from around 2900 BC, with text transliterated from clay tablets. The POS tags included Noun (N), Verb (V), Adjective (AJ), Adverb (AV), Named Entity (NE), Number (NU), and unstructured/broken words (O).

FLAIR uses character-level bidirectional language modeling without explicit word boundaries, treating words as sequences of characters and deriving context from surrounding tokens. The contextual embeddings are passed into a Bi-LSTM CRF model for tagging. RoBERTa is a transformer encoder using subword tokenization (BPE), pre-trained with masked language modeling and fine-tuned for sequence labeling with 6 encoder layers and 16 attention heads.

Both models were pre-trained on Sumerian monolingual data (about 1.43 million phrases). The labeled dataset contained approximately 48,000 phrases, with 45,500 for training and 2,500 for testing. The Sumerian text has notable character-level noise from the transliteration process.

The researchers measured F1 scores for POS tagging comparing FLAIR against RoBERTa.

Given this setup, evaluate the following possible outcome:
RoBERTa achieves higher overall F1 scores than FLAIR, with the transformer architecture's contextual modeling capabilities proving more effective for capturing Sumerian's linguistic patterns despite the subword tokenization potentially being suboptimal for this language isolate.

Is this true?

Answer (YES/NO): YES